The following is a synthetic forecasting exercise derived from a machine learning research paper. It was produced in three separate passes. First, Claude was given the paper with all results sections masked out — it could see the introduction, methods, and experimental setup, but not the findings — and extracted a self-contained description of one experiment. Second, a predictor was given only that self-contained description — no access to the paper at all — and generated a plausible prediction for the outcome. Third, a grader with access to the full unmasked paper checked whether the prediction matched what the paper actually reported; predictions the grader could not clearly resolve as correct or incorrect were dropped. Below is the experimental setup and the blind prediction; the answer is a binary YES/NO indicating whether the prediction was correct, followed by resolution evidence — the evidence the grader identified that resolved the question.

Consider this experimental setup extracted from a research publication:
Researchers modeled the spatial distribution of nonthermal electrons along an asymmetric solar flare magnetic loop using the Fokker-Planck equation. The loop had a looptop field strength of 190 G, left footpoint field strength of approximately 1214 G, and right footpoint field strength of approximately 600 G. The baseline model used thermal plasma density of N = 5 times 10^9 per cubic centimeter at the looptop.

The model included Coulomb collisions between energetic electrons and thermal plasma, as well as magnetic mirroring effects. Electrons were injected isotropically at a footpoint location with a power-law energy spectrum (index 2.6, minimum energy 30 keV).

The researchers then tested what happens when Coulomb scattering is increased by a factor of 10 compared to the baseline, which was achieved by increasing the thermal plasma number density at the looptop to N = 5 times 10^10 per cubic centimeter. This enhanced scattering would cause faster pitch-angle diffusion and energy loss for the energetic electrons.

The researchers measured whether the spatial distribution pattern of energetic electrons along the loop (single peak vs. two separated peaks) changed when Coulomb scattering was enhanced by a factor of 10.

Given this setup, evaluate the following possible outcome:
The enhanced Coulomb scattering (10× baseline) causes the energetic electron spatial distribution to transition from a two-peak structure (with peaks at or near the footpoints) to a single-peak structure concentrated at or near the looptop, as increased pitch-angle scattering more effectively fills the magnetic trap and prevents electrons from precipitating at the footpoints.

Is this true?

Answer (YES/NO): NO